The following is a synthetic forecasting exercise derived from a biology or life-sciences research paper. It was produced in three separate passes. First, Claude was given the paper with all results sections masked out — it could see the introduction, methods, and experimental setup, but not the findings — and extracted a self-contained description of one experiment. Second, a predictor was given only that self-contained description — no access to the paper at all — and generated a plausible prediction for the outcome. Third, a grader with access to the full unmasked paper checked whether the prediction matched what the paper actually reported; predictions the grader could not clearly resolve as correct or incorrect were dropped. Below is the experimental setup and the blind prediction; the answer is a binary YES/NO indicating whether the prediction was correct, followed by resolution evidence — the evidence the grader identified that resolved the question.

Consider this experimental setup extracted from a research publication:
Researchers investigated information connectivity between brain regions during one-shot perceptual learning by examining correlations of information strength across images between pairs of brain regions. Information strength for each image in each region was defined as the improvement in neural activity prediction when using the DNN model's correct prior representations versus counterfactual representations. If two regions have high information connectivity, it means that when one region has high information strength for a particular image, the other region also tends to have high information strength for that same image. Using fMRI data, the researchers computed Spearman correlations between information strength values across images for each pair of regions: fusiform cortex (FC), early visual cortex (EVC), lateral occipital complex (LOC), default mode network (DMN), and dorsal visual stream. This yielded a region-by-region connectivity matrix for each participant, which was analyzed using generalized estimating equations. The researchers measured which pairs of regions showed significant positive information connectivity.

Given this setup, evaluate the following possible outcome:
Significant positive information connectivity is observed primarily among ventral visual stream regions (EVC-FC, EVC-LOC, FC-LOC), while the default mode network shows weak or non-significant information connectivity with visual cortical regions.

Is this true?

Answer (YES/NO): NO